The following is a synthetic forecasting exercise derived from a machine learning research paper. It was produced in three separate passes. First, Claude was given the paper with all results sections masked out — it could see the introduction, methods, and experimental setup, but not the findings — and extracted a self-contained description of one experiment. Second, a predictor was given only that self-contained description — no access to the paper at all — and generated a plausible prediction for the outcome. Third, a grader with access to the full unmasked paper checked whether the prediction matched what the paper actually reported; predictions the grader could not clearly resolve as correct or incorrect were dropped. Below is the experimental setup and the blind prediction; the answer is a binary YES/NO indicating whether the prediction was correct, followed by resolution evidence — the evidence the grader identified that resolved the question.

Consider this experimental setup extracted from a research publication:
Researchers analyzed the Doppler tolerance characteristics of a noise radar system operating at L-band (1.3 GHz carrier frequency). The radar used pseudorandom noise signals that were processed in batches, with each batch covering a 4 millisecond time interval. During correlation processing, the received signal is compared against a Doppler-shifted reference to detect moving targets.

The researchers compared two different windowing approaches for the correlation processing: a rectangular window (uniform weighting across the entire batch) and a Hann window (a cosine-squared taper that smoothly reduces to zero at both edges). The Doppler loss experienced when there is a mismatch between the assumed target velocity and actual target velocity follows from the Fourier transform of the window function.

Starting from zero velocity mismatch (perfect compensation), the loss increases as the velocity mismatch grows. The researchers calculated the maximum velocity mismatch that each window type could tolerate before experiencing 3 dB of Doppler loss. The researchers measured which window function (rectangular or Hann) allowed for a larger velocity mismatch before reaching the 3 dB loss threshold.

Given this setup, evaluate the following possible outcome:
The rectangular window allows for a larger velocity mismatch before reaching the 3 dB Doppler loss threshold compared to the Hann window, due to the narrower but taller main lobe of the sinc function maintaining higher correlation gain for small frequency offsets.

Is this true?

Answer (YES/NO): NO